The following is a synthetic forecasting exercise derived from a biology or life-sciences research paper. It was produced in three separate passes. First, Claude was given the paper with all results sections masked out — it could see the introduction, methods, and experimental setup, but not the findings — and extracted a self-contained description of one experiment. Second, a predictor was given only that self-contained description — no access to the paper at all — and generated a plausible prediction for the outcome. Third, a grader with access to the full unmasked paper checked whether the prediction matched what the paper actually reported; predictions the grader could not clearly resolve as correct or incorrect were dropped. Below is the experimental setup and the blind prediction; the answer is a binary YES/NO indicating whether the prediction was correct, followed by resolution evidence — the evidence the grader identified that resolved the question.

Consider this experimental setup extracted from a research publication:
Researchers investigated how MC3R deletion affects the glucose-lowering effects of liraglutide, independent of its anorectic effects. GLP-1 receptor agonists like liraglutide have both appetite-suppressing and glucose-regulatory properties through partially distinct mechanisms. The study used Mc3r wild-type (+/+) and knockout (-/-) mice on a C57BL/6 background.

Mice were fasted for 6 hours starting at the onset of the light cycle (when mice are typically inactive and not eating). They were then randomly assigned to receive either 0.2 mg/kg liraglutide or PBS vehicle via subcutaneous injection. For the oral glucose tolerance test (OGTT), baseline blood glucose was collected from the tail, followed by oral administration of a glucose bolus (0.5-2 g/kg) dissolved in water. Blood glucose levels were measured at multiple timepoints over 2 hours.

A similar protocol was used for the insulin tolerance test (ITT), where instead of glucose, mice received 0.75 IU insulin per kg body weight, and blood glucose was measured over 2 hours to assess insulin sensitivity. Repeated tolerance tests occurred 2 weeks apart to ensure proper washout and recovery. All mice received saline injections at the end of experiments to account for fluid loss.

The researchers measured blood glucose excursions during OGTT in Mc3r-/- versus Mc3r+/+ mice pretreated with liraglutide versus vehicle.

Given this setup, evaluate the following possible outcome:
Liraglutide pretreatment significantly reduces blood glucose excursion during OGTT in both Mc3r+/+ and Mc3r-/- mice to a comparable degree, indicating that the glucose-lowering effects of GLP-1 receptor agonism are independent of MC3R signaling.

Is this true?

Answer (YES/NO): YES